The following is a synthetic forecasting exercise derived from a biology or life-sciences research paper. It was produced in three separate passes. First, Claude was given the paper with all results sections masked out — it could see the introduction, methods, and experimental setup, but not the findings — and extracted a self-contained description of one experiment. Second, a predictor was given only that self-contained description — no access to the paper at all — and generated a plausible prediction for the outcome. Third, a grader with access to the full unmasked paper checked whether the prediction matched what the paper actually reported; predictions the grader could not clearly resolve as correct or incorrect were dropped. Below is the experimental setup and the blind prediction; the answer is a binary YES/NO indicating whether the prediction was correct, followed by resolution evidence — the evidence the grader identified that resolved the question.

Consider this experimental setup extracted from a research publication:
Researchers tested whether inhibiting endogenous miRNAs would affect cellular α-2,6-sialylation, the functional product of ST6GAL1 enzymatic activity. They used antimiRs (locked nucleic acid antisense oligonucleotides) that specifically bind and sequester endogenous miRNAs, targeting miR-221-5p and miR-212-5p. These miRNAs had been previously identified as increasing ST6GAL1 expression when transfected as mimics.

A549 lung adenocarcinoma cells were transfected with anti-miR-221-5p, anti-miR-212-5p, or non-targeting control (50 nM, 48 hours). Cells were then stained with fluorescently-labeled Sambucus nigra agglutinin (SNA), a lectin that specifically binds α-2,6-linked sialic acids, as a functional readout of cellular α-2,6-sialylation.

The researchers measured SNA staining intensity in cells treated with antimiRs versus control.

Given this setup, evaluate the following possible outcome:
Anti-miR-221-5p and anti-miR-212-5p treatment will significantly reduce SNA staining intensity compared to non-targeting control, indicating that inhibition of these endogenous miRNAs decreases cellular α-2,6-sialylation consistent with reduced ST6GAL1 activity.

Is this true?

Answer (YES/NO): YES